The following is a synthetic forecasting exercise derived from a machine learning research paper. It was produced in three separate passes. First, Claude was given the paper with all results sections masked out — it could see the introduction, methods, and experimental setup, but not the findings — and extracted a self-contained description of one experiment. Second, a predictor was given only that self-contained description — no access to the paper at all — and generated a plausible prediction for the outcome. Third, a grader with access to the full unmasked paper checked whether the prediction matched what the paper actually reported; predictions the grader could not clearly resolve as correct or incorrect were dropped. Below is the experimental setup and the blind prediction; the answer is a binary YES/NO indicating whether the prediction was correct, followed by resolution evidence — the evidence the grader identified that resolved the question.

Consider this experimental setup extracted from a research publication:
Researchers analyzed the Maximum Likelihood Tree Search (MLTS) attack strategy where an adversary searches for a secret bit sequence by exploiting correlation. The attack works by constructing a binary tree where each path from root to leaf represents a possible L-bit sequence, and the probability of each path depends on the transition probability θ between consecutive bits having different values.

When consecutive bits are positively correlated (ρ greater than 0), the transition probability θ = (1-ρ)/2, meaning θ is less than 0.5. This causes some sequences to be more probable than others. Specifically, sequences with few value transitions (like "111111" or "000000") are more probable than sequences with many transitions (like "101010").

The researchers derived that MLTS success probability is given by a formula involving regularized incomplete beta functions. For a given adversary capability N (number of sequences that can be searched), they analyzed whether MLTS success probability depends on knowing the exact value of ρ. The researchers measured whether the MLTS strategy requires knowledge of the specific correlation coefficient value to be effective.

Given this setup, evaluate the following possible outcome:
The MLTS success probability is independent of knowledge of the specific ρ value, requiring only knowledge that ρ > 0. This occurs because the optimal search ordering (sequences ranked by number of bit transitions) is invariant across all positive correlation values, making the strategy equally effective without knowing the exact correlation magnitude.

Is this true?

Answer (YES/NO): YES